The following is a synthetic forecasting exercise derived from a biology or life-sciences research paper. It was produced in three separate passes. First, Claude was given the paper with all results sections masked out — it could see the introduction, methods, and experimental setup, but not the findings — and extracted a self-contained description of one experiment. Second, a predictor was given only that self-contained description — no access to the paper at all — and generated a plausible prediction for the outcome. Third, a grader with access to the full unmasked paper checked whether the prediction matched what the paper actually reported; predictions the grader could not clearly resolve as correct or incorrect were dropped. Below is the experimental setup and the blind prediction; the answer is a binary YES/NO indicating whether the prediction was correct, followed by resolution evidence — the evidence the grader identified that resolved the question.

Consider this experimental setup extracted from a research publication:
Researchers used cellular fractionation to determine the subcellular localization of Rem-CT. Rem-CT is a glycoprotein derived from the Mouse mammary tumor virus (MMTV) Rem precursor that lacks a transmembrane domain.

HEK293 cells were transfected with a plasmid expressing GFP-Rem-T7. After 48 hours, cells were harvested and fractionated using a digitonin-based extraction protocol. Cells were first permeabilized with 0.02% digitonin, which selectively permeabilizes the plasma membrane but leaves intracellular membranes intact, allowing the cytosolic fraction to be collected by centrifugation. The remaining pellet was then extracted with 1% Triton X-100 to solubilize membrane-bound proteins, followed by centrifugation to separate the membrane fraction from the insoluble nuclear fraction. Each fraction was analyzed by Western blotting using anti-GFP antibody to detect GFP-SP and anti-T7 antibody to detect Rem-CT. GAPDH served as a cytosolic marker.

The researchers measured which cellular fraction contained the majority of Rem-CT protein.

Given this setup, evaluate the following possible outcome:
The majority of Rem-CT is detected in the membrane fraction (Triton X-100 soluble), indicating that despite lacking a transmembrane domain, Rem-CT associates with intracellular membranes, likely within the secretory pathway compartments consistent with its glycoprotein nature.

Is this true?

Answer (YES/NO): YES